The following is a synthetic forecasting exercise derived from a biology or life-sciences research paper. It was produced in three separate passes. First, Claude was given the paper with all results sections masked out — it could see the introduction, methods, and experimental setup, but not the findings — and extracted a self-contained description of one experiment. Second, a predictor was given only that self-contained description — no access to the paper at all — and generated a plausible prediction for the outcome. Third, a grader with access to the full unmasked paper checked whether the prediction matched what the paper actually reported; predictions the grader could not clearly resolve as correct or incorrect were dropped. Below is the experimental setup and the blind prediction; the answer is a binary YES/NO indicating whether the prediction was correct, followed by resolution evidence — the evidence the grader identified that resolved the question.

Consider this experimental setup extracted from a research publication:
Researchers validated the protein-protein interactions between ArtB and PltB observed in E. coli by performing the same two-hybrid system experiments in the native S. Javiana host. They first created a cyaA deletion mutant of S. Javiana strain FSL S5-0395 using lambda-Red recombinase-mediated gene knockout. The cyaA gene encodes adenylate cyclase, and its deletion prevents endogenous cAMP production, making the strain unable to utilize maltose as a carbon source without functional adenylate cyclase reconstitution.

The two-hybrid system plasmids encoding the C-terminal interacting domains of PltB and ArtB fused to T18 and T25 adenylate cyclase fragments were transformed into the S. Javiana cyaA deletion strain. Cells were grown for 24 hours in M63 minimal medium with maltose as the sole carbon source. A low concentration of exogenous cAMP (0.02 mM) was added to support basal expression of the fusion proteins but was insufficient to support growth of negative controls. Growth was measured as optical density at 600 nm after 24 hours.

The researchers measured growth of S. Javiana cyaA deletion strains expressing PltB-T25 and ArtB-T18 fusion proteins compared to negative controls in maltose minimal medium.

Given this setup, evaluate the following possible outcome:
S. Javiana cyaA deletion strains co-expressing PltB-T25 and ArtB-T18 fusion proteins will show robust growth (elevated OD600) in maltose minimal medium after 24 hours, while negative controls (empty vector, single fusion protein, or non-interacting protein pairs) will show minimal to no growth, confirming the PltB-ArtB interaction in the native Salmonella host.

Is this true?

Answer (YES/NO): NO